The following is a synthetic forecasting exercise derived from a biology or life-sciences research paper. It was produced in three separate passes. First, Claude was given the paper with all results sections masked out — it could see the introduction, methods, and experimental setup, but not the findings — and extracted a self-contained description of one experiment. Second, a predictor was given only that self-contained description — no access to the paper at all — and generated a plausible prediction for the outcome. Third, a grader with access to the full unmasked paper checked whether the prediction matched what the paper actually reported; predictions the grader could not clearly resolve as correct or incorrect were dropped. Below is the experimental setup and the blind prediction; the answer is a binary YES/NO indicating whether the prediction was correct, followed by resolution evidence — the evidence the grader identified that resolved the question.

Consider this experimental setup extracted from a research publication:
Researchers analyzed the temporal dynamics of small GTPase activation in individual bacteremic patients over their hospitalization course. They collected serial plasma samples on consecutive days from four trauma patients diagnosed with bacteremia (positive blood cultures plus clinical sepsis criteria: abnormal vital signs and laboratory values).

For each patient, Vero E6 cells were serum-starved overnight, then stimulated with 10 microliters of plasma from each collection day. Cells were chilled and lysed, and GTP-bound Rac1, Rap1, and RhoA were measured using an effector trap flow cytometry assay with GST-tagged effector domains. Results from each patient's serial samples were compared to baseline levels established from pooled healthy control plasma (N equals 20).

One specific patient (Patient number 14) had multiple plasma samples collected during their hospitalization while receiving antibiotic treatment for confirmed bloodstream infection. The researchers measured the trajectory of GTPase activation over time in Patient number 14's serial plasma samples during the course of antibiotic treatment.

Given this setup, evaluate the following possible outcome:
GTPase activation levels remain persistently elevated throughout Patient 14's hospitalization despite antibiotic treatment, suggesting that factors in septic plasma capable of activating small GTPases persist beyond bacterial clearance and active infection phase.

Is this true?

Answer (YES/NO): NO